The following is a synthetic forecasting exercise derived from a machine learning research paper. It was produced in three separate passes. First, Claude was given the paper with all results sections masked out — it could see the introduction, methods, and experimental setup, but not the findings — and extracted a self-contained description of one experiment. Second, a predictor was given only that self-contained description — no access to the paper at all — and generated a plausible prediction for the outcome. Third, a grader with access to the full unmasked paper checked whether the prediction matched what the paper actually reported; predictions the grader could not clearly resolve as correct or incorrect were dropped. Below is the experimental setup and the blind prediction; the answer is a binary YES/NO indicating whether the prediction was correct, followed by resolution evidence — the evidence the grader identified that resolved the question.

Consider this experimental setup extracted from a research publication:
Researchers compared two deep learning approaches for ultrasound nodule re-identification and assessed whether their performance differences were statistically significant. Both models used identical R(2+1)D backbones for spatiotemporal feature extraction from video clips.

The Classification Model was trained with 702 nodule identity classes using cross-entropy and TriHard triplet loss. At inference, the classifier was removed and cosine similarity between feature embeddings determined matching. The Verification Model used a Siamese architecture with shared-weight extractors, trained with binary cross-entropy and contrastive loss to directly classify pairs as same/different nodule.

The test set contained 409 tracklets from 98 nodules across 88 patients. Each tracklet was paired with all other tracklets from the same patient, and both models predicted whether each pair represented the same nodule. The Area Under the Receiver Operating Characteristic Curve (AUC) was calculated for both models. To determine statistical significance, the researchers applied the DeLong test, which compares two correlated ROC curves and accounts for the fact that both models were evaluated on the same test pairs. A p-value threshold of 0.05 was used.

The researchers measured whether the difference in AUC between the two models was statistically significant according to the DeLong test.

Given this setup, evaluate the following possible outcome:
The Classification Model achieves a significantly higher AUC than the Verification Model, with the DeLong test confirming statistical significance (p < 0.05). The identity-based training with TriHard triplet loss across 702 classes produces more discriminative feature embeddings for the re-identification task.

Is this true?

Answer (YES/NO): YES